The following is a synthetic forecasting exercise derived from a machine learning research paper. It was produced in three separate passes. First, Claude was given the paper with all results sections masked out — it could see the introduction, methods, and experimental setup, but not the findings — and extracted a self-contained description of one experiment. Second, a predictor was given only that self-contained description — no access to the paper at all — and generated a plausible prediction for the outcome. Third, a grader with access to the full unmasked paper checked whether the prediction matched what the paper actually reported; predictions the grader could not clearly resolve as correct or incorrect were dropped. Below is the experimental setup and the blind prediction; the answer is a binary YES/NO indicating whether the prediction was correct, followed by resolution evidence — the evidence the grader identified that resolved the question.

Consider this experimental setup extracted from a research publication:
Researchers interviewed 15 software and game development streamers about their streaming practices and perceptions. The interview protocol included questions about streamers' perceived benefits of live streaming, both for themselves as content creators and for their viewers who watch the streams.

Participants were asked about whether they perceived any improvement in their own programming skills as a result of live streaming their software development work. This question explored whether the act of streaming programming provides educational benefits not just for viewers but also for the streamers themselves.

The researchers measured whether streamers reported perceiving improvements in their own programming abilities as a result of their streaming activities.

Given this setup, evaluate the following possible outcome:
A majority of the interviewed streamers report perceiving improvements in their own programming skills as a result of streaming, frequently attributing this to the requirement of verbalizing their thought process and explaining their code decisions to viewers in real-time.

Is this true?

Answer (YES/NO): NO